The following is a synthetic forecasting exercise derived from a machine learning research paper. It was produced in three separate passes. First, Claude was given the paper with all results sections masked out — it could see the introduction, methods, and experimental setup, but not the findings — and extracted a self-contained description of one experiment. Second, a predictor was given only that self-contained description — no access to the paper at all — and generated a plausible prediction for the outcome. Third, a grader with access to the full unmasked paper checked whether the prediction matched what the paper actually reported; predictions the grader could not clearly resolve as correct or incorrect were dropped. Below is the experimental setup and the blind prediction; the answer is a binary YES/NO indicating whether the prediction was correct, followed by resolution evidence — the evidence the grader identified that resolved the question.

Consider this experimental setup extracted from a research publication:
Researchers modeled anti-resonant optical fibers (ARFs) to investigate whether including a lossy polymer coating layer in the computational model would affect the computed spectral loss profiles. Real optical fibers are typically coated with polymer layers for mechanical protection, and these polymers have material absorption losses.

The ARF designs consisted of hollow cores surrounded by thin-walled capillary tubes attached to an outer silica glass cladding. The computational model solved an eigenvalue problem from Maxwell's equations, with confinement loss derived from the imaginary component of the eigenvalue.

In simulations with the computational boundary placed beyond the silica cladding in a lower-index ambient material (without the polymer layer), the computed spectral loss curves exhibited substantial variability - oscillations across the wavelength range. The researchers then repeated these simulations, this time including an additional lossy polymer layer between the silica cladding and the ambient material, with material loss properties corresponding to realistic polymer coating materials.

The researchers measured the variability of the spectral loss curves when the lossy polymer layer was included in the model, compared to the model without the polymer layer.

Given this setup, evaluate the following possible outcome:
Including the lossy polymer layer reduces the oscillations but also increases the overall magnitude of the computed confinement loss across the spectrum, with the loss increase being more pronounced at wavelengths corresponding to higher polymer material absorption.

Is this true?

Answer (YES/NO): NO